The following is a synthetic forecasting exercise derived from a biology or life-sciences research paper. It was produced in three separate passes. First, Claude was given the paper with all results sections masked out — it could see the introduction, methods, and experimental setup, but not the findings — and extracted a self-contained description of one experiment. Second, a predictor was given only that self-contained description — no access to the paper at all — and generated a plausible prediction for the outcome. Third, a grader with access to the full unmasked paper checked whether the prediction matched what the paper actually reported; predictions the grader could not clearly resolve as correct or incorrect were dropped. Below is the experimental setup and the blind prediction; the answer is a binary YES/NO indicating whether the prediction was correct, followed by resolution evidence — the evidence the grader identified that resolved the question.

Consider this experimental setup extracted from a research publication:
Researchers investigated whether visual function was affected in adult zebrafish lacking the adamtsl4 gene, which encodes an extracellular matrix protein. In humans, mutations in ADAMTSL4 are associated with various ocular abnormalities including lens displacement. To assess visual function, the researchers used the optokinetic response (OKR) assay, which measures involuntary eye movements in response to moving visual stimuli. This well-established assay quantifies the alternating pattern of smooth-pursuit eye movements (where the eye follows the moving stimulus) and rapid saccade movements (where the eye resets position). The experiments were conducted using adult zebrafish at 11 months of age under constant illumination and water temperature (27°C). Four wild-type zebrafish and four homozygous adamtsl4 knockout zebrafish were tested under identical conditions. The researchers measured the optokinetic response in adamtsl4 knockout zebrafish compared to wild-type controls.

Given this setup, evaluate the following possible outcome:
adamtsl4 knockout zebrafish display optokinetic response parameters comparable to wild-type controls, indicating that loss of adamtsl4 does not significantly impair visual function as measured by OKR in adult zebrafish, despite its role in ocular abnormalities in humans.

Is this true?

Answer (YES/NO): NO